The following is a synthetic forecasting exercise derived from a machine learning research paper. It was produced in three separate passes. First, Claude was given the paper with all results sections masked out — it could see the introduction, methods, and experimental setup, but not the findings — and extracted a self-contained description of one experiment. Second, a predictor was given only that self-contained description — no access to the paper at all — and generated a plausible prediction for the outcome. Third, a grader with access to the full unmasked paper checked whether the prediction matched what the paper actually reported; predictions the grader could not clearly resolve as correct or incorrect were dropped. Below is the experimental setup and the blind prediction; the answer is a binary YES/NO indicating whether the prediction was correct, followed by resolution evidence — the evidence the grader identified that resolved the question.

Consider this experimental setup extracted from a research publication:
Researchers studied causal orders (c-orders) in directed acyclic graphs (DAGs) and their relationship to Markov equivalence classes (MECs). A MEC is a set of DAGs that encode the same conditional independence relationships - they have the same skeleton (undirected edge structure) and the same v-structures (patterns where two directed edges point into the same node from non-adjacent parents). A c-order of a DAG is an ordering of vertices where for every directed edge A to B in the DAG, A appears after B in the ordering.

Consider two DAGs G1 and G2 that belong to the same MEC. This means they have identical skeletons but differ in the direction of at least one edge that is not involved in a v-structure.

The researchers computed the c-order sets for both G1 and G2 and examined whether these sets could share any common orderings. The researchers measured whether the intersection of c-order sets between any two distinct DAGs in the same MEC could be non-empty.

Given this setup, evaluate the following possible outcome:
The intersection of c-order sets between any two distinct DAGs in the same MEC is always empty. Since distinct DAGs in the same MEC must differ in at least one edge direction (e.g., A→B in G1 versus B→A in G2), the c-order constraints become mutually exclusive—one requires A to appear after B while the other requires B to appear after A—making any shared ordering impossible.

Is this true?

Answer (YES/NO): YES